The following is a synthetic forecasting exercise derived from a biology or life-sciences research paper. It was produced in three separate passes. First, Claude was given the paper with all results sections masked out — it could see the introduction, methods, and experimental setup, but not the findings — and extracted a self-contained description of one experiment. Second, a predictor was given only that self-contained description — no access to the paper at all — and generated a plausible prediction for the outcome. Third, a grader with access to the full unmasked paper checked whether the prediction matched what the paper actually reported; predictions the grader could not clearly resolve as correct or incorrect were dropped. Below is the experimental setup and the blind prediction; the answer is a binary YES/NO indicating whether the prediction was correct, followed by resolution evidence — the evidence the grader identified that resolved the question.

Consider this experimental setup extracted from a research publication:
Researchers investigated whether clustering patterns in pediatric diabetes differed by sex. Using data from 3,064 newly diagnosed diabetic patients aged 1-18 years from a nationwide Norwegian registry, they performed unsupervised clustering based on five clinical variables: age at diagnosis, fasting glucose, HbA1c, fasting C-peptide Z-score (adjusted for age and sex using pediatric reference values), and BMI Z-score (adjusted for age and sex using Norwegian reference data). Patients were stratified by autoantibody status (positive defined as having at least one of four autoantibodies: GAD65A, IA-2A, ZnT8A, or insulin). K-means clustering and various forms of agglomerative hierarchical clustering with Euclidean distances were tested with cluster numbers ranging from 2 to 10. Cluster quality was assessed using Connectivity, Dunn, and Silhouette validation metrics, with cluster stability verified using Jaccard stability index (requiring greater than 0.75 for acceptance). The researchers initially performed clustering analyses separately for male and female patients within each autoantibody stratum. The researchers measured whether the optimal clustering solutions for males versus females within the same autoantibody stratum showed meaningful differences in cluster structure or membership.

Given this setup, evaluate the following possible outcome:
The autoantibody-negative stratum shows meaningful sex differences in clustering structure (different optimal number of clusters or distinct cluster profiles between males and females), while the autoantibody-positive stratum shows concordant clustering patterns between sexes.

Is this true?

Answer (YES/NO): NO